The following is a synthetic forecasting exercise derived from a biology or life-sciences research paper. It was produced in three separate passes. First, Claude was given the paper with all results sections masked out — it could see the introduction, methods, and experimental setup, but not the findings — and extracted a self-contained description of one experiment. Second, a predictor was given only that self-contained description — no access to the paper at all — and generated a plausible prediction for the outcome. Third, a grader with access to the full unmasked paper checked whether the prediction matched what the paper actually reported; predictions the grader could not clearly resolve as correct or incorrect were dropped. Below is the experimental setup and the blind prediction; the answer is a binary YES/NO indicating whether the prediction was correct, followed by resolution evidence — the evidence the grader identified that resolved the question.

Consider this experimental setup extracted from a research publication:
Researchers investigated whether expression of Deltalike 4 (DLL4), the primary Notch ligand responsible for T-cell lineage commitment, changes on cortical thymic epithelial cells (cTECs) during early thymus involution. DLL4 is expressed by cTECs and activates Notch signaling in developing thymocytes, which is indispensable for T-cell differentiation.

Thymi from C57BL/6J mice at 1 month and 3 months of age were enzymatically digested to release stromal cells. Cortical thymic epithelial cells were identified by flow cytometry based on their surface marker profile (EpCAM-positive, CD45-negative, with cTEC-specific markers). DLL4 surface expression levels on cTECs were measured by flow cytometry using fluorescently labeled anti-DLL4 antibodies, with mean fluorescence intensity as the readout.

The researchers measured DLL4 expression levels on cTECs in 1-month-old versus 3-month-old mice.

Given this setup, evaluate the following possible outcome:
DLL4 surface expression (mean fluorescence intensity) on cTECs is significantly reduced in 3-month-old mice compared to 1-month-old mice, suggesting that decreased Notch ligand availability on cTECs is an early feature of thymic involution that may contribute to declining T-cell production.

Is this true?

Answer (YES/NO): NO